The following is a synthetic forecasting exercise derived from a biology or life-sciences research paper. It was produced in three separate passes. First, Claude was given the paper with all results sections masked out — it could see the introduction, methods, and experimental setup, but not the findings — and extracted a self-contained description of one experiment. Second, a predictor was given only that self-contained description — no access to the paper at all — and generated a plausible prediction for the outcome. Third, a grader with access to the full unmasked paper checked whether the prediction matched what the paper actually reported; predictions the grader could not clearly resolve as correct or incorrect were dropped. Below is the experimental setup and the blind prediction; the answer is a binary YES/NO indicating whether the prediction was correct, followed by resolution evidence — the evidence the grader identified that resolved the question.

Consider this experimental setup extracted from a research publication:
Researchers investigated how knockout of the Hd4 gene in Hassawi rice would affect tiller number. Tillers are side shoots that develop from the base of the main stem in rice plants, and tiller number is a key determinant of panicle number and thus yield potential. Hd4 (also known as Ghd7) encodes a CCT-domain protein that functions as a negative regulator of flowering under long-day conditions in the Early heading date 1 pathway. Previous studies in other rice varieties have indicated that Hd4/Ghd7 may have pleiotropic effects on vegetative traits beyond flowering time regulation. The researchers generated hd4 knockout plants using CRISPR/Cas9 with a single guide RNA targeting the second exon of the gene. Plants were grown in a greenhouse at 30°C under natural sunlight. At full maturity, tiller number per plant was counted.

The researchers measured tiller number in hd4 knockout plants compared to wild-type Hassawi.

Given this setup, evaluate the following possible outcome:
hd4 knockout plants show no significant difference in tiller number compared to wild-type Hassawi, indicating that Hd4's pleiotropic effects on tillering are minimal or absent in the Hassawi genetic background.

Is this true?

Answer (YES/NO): YES